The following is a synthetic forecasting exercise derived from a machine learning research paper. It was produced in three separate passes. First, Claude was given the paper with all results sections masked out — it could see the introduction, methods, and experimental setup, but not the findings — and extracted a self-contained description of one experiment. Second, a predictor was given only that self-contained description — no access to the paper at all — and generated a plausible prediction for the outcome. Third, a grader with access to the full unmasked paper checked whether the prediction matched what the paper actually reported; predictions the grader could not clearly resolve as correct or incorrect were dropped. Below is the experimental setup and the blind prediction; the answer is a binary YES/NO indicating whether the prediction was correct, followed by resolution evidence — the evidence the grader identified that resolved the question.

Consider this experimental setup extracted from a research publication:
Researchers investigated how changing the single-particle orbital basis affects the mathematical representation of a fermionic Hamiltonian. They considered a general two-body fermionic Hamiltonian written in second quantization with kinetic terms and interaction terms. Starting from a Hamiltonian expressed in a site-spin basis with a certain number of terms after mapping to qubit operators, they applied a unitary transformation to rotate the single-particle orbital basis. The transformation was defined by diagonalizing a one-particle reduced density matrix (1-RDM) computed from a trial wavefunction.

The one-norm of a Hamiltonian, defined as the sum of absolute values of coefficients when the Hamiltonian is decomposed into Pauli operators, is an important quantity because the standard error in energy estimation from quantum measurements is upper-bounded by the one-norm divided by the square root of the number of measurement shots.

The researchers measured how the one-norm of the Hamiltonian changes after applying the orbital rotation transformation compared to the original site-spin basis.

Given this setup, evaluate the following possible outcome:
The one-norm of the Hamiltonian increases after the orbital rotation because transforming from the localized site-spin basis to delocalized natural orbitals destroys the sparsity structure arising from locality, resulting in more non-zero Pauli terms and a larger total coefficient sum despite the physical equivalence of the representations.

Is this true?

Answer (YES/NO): YES